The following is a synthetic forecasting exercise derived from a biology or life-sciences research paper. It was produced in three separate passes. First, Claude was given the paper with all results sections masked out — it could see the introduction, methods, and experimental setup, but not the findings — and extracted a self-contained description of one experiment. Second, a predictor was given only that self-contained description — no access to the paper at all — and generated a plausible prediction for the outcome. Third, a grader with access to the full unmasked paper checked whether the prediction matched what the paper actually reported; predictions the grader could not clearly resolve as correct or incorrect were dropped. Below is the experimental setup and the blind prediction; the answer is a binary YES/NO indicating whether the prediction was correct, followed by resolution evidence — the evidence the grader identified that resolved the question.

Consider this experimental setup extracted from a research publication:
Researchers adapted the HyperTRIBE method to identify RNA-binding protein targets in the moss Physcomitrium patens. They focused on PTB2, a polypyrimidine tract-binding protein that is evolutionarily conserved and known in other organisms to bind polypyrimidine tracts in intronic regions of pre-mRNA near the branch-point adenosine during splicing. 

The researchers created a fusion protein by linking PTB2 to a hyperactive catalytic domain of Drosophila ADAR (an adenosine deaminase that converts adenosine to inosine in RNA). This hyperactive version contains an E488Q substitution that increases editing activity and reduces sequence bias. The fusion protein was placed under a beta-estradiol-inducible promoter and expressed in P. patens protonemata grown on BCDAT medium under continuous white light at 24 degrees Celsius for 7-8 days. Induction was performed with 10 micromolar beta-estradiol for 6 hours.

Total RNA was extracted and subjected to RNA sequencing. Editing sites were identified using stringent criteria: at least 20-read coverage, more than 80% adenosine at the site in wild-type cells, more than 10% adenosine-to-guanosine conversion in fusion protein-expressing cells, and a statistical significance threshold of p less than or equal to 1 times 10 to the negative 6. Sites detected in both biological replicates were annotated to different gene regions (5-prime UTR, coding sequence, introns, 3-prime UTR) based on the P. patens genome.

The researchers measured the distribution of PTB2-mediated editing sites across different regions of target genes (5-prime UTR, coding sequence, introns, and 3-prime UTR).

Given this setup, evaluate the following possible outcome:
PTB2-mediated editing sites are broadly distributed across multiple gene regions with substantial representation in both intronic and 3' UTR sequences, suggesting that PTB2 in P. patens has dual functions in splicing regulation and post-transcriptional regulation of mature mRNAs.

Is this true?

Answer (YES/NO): NO